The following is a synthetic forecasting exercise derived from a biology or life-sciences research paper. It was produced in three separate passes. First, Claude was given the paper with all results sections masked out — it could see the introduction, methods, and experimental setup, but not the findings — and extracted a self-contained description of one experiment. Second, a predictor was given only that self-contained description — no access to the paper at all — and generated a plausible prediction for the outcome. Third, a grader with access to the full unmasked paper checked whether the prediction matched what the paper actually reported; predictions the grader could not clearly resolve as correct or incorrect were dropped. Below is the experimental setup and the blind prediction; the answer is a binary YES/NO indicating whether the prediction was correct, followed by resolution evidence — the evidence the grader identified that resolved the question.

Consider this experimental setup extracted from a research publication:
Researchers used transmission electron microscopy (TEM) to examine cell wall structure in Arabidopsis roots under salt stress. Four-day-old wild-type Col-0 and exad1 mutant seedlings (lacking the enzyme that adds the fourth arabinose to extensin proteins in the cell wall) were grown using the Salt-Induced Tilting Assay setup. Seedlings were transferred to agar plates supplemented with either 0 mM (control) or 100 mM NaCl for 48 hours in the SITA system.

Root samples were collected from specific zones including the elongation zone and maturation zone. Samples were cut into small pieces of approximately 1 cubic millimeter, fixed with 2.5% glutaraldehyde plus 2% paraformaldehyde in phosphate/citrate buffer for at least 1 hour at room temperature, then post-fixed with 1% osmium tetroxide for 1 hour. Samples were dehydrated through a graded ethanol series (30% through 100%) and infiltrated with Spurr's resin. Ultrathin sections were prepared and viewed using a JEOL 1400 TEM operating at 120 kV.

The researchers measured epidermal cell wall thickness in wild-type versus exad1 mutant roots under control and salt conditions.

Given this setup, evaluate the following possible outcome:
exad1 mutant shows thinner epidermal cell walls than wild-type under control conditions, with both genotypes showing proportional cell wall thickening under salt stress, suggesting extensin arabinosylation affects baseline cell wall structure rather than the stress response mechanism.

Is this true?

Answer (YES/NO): NO